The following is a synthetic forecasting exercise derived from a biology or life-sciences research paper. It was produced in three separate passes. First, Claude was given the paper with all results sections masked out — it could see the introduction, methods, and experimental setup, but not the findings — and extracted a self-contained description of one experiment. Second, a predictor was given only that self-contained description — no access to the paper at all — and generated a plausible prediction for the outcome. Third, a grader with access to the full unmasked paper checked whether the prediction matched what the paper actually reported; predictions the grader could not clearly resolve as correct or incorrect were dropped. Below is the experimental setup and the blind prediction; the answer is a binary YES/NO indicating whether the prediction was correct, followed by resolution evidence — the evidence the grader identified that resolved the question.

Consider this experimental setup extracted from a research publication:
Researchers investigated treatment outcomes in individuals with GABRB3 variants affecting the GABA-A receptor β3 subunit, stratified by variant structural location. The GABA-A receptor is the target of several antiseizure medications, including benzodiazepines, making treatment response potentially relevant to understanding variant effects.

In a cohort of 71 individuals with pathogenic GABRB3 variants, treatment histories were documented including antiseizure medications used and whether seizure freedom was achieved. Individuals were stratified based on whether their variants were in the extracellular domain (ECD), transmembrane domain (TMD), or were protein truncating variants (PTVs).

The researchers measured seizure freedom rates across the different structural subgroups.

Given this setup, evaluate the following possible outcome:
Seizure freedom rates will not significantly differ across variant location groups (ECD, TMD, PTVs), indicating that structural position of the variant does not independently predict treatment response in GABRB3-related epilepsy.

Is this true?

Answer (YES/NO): NO